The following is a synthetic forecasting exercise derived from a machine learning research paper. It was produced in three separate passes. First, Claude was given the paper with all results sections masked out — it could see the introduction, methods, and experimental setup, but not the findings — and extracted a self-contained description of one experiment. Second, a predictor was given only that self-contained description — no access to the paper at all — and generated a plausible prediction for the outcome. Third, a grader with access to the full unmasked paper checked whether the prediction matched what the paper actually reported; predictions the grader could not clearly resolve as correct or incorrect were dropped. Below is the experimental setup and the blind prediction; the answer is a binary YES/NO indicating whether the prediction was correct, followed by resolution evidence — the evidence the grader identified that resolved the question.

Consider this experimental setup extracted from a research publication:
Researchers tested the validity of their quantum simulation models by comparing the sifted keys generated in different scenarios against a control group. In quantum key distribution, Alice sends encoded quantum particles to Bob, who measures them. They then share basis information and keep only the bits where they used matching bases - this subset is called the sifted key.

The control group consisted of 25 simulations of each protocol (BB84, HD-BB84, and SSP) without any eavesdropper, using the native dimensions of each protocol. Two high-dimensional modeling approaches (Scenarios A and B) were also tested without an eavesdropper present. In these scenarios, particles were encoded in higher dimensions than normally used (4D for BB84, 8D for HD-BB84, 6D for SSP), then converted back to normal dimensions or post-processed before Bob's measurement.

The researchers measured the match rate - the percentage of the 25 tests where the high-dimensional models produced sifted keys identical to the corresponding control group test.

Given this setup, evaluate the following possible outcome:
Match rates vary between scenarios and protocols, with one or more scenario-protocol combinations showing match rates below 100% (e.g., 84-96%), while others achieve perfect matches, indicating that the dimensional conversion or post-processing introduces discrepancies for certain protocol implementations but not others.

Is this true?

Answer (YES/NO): NO